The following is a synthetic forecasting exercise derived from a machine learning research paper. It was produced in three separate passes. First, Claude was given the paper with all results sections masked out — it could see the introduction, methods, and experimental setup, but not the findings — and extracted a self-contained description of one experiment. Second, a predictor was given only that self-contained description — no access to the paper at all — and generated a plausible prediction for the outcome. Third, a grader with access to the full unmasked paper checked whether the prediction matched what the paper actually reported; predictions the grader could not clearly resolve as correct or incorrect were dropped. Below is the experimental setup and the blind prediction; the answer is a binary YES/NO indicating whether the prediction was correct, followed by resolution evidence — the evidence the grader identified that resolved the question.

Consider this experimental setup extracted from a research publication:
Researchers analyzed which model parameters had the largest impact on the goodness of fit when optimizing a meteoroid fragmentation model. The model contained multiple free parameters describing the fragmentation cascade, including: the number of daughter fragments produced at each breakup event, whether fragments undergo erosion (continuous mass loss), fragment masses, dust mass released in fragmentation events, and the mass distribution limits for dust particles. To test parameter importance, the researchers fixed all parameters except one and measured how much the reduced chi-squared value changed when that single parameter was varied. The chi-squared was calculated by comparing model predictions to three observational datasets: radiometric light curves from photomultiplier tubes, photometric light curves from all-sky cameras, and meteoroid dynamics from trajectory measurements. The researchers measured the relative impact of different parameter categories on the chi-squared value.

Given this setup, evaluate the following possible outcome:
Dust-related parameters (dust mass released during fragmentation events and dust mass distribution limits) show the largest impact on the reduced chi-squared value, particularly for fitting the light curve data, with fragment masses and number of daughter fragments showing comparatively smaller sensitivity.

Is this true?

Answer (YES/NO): NO